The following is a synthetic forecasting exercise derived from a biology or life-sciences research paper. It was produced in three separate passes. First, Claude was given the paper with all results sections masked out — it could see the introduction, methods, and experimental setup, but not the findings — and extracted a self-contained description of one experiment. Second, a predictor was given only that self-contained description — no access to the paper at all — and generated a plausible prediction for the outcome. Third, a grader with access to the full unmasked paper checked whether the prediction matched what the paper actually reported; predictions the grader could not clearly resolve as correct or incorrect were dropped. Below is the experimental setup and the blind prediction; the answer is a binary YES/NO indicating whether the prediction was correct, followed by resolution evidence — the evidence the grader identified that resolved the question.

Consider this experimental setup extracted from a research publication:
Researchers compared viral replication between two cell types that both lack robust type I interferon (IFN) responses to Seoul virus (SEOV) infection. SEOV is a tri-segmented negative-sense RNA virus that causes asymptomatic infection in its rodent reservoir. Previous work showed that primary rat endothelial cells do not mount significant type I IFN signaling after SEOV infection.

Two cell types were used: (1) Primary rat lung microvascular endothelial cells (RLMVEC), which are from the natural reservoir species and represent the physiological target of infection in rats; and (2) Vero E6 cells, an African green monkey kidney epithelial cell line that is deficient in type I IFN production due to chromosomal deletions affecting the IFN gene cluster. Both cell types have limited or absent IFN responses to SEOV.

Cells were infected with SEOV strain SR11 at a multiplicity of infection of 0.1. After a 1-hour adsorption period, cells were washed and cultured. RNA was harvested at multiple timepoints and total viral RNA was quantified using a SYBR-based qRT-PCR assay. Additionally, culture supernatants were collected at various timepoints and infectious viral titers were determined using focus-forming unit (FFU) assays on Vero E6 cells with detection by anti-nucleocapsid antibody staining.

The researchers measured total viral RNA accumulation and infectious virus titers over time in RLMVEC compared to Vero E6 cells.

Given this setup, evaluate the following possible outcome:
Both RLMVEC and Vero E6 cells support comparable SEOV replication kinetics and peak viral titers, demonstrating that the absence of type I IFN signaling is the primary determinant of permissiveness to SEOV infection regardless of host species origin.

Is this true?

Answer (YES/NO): NO